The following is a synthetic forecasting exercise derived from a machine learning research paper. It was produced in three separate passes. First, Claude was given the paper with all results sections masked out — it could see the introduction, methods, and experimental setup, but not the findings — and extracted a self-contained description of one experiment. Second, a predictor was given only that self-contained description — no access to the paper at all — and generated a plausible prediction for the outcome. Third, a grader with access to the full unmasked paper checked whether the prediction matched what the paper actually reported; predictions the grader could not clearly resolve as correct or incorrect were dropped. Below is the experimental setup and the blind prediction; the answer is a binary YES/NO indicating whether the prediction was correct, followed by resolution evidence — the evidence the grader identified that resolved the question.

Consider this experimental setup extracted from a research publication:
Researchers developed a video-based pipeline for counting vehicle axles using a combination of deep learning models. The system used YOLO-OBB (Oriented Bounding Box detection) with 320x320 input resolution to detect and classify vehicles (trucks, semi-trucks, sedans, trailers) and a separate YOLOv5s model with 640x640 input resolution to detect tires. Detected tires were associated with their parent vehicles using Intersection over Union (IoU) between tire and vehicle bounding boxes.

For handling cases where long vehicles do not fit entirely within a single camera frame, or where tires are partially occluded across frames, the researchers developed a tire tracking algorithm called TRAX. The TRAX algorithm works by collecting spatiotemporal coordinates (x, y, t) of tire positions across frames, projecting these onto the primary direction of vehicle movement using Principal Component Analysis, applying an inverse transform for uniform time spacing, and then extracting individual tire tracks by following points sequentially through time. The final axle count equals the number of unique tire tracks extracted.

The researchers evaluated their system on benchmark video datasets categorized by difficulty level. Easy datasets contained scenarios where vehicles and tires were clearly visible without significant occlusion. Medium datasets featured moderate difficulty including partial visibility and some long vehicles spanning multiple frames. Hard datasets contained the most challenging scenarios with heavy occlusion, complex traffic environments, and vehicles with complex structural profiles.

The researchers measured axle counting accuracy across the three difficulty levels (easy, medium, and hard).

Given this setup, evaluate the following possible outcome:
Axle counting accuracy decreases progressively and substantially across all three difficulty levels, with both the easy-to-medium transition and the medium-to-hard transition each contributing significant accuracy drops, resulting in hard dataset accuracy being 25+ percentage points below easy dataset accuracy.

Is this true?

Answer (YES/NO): NO